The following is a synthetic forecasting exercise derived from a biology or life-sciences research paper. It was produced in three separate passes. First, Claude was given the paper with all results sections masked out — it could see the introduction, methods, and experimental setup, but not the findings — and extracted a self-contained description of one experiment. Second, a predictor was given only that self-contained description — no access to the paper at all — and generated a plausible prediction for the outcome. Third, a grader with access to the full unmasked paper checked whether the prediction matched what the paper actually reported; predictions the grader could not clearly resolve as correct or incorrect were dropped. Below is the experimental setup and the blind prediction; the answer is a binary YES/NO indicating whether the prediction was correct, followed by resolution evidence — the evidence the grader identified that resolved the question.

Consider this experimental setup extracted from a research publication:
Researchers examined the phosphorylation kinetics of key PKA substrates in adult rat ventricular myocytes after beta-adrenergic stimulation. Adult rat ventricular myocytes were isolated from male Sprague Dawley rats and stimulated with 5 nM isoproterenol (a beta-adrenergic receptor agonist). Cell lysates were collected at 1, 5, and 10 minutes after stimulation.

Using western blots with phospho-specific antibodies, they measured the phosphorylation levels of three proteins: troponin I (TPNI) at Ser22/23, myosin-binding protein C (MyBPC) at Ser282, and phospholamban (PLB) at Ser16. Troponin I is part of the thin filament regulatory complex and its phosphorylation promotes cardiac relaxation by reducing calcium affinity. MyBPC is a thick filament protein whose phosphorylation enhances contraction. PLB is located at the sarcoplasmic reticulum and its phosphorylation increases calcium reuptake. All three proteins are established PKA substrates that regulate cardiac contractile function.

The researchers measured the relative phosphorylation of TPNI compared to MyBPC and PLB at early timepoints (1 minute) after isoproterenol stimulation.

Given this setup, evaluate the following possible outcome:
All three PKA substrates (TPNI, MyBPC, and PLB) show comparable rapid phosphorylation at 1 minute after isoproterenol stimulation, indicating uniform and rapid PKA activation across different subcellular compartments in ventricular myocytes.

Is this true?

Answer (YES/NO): NO